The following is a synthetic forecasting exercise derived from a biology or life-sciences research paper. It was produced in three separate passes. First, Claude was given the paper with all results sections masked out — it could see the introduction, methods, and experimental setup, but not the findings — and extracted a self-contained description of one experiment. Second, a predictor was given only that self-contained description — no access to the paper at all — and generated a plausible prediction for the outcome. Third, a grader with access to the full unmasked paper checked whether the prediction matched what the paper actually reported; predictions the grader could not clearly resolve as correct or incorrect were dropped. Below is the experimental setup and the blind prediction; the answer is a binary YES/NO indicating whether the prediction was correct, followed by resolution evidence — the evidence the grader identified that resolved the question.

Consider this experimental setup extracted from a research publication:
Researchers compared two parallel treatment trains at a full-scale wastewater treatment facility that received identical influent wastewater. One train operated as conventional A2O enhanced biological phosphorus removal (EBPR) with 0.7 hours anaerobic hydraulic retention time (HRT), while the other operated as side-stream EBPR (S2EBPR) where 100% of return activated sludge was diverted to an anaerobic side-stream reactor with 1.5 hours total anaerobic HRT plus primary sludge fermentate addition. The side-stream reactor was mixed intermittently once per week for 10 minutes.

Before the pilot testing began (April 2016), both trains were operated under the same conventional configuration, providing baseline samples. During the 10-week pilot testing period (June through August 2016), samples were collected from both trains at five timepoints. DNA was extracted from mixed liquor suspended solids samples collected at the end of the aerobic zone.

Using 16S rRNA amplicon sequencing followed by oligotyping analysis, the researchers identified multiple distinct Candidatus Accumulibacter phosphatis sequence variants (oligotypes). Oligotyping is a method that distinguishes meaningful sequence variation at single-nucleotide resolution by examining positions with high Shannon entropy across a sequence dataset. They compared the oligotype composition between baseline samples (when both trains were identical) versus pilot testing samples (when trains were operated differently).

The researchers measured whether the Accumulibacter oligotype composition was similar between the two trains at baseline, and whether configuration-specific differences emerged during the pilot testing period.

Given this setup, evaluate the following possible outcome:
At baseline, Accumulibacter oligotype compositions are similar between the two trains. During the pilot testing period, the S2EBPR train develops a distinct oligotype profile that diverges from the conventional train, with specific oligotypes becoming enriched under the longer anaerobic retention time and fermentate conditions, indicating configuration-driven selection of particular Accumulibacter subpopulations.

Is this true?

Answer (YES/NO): YES